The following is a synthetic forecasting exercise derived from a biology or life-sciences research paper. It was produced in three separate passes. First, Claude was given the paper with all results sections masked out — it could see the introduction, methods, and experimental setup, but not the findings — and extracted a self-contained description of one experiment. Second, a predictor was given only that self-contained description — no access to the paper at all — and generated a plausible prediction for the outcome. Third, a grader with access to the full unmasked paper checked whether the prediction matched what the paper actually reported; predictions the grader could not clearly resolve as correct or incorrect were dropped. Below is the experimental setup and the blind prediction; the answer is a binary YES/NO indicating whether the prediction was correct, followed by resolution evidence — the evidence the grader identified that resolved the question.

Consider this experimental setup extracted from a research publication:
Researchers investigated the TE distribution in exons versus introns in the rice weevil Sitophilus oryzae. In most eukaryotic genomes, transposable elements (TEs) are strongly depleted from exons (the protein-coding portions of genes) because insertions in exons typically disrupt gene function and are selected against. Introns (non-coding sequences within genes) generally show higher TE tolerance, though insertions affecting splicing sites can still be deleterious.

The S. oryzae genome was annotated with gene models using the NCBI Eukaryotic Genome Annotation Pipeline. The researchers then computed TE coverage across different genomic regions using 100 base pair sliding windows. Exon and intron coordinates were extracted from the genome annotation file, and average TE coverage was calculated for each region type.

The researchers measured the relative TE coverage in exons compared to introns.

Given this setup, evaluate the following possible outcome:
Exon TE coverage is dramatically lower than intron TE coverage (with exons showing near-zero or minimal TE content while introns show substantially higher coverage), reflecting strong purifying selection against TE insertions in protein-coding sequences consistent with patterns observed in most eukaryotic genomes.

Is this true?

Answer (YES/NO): YES